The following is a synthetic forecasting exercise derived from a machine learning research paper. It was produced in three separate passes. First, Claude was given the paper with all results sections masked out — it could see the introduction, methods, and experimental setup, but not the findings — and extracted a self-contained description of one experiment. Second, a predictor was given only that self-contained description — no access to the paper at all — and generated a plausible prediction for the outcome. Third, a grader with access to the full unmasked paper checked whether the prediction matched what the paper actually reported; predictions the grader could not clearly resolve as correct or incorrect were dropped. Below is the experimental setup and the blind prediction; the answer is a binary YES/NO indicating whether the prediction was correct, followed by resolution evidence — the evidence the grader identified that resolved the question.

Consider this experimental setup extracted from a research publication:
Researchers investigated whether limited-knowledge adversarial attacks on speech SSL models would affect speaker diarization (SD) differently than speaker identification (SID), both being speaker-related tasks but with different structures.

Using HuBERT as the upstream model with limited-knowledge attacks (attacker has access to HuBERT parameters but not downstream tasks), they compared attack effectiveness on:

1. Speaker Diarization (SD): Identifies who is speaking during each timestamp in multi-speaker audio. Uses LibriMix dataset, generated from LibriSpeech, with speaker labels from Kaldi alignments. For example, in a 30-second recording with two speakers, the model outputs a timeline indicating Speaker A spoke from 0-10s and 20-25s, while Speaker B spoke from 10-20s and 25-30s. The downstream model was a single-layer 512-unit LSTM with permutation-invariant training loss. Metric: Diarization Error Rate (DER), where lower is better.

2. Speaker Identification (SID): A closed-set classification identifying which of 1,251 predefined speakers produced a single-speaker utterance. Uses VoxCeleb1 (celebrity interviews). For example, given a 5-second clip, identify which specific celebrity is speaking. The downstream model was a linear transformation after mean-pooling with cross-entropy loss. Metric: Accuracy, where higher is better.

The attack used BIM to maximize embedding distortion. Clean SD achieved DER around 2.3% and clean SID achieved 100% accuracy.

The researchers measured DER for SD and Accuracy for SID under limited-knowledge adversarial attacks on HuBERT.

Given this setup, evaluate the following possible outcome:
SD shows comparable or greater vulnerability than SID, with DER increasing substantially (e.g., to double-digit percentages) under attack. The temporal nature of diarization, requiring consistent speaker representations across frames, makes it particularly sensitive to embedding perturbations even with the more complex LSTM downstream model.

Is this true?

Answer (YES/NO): NO